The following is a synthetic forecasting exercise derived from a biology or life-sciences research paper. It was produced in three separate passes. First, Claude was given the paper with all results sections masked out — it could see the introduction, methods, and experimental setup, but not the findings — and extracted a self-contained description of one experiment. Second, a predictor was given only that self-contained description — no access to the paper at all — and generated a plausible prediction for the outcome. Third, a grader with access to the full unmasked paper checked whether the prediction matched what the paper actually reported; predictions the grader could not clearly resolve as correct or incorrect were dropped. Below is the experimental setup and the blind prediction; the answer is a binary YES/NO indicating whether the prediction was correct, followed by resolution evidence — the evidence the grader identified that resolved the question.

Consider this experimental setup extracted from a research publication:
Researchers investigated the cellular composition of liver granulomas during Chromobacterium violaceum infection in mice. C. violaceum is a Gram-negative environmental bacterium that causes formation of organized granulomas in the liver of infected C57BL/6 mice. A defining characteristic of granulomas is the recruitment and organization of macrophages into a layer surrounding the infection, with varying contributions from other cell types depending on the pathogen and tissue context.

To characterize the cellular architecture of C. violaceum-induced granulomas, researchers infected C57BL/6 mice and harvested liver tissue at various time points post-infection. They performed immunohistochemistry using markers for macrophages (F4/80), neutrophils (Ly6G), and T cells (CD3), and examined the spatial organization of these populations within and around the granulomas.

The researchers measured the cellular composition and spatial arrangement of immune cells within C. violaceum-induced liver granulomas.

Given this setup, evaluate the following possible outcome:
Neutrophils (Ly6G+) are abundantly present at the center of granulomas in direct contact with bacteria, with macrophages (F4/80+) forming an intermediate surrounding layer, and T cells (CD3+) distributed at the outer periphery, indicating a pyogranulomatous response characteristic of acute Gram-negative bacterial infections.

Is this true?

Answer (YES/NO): NO